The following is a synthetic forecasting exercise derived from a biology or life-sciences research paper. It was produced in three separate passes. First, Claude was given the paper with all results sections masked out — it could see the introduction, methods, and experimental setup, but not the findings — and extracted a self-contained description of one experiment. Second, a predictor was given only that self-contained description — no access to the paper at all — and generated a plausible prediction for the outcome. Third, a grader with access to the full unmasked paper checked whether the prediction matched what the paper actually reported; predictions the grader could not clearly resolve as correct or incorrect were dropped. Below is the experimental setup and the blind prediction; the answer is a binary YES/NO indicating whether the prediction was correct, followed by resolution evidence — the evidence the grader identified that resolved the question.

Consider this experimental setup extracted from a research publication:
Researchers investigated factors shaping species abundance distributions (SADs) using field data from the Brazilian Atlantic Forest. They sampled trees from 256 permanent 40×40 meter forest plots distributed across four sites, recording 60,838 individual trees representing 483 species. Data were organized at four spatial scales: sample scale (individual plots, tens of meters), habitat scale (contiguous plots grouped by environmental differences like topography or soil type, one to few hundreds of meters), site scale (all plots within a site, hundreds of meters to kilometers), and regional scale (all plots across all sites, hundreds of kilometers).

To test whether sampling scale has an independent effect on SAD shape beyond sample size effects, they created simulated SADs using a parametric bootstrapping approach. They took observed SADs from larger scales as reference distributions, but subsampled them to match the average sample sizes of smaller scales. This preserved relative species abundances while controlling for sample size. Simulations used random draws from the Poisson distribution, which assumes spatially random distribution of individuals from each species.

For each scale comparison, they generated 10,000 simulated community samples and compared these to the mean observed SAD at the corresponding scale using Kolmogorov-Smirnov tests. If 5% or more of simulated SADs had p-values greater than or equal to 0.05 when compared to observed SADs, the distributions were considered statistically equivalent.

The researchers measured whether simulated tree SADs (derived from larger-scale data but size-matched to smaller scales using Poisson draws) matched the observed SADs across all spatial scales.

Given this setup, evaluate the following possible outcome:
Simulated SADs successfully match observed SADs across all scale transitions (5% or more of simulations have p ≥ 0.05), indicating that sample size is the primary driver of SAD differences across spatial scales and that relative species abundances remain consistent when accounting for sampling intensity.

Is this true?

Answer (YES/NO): NO